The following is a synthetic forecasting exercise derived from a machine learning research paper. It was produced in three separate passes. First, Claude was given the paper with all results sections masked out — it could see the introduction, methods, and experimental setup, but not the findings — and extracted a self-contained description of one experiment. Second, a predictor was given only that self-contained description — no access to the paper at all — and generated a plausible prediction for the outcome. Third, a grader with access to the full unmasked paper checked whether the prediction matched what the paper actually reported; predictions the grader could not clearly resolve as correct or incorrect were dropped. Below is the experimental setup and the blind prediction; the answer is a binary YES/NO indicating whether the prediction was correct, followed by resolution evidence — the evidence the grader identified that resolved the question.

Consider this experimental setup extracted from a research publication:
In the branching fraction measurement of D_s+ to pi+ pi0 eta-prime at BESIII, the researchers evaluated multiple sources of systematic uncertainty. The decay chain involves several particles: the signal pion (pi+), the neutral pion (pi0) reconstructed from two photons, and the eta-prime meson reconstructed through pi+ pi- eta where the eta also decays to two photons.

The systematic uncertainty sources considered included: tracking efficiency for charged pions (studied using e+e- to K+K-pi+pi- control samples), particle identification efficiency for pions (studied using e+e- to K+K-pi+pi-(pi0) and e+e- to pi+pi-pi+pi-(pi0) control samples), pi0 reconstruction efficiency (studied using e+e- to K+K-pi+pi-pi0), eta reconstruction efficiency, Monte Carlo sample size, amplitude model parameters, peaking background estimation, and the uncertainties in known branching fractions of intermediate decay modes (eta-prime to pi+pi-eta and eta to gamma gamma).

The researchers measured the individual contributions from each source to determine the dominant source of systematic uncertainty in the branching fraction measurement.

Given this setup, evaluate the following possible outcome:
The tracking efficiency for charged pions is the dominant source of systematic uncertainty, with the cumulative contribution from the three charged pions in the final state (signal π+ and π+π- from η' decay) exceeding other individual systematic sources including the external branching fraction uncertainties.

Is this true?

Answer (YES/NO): YES